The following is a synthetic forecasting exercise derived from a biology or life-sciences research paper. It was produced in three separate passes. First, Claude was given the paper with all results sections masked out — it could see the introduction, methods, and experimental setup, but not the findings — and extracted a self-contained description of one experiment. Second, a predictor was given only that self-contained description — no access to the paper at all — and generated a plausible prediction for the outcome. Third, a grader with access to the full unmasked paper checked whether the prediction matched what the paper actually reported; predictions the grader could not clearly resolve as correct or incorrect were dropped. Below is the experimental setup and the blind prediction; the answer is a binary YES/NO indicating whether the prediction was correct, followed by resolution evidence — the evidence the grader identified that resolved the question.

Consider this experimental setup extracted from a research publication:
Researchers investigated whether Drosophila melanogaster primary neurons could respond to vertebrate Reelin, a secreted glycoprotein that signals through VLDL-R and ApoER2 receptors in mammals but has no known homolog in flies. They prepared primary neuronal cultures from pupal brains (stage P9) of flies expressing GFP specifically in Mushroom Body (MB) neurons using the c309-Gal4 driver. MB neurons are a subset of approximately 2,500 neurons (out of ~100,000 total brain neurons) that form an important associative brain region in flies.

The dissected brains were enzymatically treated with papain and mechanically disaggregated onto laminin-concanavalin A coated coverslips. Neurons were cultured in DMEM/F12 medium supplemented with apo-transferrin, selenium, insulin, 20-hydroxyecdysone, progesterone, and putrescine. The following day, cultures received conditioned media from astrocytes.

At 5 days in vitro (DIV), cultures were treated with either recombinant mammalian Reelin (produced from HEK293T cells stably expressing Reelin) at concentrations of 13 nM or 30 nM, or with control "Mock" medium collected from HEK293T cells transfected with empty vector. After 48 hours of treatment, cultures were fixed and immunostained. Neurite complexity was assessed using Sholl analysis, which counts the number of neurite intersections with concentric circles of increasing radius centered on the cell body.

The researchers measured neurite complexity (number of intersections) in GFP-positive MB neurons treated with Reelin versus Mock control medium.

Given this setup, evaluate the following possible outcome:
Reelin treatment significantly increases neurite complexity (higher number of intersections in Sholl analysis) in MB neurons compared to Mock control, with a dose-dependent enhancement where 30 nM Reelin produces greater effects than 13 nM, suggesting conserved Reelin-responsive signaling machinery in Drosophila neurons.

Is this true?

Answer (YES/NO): YES